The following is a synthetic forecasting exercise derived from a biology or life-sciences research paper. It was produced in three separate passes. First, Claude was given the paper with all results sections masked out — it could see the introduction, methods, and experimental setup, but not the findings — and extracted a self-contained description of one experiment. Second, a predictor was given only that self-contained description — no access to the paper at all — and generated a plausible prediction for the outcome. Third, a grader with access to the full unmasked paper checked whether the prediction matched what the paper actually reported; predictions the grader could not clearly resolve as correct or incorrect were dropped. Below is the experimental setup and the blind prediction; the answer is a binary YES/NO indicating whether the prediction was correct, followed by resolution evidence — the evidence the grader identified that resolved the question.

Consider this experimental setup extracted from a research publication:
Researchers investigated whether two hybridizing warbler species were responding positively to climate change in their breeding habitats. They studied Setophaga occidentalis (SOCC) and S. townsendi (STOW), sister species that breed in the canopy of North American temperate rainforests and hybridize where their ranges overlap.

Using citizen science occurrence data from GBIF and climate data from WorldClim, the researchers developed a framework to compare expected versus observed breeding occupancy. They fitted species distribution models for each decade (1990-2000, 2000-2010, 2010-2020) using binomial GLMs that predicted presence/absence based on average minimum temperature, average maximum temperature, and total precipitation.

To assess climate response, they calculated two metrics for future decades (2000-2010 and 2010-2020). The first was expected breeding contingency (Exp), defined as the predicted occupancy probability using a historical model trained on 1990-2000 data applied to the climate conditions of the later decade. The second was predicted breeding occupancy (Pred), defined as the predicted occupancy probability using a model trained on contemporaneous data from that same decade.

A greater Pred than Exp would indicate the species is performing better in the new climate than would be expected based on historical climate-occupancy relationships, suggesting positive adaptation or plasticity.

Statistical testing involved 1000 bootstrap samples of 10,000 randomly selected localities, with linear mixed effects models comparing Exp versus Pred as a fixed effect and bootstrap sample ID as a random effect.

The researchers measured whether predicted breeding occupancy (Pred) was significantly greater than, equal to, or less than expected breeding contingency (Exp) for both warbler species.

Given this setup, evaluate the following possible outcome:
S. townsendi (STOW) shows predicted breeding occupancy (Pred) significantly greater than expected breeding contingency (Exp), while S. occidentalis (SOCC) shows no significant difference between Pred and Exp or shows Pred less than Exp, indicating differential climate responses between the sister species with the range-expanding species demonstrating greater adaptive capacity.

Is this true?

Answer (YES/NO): NO